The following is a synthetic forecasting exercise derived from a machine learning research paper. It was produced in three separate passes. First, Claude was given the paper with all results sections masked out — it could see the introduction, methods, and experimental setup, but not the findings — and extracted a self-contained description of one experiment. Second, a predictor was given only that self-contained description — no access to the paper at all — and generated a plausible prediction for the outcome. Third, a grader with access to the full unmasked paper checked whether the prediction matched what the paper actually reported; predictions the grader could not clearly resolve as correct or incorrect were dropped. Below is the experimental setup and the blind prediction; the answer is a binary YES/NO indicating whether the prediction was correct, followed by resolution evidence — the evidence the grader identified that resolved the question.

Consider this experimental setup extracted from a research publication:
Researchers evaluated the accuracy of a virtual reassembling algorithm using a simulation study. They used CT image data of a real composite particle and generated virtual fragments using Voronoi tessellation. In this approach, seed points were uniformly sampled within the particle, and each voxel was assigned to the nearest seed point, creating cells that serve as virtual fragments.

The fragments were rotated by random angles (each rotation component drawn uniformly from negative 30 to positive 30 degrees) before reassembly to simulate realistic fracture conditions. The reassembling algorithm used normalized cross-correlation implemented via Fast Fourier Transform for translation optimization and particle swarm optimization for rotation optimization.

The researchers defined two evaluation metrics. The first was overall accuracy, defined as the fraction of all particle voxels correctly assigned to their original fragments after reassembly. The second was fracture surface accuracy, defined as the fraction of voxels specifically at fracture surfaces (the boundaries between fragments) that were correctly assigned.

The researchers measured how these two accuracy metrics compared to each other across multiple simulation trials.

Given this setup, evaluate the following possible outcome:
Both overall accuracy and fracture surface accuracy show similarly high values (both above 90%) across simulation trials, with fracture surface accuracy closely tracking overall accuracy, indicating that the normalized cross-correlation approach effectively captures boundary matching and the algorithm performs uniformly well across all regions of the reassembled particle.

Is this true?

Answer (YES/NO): NO